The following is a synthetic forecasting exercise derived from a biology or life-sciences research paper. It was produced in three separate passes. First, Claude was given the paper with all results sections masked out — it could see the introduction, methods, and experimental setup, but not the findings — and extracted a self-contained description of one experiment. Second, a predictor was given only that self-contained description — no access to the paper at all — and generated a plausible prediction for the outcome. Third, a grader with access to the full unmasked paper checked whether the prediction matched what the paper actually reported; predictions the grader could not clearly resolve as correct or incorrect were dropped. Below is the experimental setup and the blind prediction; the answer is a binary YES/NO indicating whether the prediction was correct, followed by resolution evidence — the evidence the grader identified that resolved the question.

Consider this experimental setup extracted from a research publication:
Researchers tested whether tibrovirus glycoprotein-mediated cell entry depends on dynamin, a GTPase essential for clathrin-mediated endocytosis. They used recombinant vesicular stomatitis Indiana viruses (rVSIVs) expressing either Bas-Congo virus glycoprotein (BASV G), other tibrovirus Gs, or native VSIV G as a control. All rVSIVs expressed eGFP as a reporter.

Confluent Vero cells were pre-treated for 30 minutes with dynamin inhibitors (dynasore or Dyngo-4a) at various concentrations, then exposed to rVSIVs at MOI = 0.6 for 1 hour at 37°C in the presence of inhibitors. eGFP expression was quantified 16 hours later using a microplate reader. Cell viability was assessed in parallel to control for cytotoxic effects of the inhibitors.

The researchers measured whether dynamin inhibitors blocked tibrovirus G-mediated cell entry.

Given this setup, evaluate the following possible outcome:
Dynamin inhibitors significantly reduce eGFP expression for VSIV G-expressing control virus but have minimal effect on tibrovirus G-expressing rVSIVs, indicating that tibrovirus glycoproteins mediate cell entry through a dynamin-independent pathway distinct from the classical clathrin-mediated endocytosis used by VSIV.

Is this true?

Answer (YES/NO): NO